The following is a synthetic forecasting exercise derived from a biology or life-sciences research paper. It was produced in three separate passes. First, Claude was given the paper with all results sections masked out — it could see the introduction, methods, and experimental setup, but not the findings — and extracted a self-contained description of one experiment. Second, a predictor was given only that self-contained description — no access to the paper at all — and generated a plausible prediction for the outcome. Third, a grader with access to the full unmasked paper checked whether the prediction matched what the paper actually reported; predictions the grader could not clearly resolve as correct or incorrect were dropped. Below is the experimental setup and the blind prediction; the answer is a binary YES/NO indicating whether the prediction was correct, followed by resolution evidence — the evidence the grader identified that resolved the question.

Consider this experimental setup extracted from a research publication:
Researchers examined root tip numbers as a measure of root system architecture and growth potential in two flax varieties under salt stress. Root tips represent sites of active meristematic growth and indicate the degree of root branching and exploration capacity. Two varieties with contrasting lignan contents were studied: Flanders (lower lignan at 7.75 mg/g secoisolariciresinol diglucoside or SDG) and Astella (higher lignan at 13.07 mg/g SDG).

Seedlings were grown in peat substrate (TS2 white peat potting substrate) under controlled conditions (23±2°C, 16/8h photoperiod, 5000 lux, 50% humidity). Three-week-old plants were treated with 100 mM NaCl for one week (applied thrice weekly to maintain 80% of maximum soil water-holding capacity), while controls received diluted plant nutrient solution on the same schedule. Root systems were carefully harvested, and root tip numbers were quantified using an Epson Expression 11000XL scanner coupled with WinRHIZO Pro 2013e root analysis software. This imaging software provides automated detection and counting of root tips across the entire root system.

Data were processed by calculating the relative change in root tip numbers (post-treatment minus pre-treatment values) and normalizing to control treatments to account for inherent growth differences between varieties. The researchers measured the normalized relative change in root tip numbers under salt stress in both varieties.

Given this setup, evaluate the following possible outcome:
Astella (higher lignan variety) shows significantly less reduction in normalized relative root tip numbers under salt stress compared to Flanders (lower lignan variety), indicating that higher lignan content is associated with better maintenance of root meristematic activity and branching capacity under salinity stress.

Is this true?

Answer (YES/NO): NO